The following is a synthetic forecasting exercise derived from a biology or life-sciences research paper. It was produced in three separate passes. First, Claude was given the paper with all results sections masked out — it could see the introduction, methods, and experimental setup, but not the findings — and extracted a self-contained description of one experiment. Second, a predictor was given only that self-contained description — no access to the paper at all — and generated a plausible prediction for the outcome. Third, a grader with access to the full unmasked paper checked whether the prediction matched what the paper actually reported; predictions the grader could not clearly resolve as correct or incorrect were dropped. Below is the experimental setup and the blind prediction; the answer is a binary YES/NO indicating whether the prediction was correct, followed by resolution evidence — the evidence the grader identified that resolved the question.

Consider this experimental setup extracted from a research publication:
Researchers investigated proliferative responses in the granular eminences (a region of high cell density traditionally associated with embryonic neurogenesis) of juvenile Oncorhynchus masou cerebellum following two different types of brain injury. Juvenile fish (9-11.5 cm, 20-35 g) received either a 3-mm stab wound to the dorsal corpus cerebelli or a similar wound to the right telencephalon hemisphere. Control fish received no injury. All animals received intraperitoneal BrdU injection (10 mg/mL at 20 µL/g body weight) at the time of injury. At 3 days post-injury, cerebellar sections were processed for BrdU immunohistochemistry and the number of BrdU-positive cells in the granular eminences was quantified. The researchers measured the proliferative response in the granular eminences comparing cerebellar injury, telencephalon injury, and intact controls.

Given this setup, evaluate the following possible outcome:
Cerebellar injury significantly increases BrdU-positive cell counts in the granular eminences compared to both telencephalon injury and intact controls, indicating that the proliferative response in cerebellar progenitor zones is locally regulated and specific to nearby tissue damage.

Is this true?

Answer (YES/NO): YES